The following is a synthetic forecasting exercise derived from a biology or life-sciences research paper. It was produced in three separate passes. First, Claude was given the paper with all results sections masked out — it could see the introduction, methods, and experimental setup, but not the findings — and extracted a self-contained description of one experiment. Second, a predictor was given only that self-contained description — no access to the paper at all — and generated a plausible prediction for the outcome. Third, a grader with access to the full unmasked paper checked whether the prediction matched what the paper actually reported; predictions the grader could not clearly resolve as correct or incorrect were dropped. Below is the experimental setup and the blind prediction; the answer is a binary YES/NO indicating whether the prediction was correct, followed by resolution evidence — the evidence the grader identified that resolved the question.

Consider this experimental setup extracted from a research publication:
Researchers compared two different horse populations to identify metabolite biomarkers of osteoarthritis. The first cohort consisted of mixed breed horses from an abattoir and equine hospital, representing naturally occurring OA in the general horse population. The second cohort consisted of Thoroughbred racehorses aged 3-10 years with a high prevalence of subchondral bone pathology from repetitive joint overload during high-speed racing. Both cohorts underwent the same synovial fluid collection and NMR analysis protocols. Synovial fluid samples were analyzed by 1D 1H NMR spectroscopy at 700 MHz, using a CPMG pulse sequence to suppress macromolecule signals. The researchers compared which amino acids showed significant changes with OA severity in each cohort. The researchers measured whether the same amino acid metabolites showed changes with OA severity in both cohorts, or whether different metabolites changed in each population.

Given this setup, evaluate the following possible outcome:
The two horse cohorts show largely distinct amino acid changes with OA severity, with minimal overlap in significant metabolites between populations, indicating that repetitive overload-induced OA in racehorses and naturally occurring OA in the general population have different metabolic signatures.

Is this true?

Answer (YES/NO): YES